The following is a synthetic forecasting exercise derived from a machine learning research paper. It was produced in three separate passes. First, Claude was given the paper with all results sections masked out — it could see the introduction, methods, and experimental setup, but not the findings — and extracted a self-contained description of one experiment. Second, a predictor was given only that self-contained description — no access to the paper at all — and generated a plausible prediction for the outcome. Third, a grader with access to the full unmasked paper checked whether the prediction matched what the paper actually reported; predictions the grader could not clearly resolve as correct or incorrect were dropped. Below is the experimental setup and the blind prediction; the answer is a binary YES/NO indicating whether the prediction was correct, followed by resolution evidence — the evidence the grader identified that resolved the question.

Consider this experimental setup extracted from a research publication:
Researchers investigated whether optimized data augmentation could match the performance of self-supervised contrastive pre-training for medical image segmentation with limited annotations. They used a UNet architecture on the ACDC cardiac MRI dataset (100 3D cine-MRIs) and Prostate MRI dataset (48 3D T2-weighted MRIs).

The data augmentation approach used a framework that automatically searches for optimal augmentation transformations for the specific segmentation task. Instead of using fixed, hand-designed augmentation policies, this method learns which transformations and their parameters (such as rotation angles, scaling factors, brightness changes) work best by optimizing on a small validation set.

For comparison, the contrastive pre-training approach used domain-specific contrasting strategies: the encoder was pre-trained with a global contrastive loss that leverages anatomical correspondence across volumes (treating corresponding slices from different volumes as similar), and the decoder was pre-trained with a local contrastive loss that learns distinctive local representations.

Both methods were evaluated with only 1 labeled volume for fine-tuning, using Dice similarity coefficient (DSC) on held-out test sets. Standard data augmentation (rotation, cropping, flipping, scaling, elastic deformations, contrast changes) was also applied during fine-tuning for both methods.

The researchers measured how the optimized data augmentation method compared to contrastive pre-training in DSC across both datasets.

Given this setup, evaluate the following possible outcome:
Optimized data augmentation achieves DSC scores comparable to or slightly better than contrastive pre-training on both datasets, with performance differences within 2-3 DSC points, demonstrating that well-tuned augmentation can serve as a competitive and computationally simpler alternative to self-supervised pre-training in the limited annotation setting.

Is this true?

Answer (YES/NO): YES